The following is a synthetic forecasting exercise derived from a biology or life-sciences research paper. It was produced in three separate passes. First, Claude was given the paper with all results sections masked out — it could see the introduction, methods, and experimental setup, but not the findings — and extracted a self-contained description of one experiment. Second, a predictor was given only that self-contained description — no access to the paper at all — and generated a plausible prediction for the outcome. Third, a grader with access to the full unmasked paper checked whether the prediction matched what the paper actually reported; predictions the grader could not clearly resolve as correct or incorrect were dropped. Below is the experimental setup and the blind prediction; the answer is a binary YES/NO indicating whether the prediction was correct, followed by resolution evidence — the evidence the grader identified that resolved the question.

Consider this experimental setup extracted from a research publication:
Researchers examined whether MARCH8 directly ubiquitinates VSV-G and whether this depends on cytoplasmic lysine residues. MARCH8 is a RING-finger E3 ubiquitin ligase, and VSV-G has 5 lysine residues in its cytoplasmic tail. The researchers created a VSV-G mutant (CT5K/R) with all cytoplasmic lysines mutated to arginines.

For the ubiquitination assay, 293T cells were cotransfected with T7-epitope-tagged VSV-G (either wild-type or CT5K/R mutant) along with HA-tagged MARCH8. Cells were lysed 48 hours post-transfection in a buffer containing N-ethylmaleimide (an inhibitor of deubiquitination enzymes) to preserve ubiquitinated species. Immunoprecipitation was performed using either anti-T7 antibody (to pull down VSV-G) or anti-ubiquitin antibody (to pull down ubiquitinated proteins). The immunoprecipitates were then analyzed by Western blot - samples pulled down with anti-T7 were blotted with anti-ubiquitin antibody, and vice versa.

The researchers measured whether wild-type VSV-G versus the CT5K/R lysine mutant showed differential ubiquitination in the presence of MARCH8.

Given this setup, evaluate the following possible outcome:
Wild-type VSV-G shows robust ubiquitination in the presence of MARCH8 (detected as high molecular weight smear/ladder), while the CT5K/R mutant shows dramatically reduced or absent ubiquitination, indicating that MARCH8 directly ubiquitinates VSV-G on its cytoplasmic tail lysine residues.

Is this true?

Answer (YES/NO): YES